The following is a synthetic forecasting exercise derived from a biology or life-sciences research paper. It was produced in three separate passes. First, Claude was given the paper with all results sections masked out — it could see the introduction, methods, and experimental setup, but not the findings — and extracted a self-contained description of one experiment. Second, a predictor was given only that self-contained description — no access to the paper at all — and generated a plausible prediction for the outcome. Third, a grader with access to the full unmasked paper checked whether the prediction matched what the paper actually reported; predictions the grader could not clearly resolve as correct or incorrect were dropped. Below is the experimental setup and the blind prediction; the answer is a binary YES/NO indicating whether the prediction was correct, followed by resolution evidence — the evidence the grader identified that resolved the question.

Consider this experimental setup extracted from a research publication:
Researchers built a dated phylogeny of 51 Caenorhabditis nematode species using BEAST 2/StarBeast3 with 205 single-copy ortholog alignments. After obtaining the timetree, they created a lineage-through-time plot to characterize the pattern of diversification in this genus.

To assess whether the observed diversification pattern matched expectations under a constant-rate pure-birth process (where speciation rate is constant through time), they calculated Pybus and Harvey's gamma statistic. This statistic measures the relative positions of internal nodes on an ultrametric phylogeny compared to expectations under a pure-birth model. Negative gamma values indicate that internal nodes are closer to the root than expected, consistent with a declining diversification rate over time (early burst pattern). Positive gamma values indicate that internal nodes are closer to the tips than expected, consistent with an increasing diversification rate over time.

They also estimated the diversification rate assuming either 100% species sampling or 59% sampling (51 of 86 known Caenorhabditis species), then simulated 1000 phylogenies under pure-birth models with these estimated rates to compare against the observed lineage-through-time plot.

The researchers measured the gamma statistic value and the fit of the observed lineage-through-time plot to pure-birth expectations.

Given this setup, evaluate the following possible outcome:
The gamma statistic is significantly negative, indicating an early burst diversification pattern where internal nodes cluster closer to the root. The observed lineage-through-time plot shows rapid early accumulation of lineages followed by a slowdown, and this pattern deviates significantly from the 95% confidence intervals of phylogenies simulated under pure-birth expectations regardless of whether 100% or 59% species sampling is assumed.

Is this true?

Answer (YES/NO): NO